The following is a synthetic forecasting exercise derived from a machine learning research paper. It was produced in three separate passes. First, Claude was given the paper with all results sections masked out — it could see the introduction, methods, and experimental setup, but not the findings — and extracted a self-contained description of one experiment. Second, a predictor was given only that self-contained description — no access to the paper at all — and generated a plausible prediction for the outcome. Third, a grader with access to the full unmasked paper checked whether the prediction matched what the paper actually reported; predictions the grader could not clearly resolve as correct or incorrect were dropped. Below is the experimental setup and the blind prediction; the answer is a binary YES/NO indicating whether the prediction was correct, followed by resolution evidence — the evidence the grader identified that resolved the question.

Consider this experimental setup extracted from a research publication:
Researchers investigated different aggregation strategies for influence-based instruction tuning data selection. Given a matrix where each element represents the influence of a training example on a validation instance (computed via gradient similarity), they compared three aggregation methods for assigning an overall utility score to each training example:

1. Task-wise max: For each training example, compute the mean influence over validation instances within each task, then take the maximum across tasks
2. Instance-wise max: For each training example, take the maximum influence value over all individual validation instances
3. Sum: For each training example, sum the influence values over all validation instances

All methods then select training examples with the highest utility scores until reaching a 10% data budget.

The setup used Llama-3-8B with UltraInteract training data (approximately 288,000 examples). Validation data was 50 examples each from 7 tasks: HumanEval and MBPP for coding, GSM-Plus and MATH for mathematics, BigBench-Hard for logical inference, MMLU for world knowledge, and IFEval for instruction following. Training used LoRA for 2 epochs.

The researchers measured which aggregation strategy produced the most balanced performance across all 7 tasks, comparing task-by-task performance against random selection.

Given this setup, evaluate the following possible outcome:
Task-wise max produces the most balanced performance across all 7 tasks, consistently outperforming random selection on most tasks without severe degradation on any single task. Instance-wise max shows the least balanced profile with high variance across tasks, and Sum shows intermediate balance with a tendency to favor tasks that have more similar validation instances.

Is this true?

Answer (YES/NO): NO